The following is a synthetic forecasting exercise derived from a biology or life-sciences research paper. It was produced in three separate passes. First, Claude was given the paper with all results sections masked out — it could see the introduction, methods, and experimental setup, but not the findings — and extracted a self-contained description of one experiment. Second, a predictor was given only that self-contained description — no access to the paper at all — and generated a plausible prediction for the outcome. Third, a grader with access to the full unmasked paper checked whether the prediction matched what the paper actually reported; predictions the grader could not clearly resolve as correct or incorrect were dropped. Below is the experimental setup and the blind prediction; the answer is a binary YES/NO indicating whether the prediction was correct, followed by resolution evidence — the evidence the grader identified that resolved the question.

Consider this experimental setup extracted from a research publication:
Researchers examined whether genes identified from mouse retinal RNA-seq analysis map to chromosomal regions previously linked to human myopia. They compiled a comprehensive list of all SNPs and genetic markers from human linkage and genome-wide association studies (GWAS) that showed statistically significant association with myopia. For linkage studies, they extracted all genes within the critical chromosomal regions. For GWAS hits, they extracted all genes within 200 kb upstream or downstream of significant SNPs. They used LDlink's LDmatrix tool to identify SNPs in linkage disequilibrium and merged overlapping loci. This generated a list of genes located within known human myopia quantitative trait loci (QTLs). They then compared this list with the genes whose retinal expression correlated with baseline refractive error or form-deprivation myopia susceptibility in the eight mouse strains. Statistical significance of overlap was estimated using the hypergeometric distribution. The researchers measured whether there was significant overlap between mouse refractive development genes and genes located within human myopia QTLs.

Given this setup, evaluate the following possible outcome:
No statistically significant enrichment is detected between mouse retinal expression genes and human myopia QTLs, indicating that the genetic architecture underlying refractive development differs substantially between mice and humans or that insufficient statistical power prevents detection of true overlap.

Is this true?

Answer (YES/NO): NO